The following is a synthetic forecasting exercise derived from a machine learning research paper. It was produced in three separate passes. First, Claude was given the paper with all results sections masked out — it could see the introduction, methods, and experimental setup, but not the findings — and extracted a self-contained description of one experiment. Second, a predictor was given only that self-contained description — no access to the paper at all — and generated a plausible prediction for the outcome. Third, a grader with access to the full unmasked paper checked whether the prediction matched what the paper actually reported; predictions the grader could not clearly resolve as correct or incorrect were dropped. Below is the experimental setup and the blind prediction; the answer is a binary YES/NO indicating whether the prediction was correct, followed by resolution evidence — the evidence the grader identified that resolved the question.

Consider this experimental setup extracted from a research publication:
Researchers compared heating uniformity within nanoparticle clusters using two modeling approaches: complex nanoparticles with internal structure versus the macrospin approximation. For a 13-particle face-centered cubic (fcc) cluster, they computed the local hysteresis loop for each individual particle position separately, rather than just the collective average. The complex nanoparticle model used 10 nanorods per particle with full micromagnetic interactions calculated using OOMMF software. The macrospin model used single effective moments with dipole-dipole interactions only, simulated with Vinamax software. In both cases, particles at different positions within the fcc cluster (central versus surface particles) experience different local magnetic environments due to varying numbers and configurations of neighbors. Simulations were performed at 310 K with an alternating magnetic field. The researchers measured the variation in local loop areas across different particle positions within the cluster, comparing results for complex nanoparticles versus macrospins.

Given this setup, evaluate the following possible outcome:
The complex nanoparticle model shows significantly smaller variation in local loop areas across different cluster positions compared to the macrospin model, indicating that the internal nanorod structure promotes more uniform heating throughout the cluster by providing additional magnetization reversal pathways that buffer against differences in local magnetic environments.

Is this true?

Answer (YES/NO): YES